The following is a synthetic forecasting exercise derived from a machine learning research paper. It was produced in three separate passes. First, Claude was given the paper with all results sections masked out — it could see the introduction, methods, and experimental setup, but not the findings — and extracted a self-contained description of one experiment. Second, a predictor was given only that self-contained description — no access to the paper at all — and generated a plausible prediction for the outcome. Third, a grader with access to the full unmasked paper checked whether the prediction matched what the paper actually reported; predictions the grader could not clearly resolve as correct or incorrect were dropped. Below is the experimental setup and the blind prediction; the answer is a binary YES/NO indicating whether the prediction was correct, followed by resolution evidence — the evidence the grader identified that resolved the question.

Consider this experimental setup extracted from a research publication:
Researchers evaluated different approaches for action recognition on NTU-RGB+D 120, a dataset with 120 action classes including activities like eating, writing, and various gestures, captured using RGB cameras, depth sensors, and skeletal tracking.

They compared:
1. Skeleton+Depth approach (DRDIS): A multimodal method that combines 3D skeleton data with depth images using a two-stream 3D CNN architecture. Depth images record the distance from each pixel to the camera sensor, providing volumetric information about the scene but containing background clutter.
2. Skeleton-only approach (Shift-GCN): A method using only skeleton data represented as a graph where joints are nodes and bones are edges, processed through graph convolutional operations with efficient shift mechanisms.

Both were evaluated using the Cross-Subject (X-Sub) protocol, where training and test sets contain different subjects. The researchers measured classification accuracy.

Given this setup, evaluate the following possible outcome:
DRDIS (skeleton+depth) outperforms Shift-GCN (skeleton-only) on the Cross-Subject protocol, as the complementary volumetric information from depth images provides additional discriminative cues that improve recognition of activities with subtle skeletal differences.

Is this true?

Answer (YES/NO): NO